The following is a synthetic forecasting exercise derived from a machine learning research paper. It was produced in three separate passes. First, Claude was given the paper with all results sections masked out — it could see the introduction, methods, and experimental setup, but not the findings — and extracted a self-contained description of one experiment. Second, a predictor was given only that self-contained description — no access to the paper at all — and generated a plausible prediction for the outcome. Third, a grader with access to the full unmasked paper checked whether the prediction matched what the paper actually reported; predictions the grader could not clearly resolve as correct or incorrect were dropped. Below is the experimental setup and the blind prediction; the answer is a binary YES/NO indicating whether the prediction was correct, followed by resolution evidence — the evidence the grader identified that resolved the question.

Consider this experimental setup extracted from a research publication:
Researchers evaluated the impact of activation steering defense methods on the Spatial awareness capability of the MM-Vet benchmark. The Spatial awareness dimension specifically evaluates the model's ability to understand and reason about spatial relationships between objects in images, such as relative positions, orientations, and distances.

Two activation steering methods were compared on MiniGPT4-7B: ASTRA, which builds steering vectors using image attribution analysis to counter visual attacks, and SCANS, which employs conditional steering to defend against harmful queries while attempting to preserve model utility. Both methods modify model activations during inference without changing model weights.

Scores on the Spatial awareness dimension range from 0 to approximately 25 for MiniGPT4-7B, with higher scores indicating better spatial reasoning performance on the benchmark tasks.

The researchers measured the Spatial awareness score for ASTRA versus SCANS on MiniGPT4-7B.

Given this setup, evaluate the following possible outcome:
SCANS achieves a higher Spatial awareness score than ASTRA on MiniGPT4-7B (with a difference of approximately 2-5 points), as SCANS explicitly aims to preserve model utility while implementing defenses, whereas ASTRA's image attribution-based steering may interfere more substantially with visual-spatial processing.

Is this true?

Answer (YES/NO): NO